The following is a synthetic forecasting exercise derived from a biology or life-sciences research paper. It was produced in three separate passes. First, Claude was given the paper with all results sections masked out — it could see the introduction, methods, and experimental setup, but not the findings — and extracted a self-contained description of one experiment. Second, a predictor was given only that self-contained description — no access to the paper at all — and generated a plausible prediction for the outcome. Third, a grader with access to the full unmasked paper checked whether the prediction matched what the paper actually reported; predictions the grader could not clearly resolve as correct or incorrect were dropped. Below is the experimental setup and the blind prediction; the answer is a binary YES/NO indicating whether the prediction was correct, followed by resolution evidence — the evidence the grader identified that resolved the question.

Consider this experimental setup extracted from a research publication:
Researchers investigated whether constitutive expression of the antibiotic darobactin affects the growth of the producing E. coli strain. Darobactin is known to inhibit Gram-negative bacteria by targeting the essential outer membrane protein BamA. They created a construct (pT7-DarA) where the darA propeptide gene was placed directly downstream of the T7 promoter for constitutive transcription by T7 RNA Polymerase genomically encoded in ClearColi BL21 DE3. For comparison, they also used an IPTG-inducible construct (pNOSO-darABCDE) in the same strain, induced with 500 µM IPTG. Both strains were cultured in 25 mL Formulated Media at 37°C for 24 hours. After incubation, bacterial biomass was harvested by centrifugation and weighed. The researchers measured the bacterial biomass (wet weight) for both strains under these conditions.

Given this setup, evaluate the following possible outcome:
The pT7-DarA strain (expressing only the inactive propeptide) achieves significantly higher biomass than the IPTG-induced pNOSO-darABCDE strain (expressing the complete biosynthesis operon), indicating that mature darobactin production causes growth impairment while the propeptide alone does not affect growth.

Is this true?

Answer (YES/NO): NO